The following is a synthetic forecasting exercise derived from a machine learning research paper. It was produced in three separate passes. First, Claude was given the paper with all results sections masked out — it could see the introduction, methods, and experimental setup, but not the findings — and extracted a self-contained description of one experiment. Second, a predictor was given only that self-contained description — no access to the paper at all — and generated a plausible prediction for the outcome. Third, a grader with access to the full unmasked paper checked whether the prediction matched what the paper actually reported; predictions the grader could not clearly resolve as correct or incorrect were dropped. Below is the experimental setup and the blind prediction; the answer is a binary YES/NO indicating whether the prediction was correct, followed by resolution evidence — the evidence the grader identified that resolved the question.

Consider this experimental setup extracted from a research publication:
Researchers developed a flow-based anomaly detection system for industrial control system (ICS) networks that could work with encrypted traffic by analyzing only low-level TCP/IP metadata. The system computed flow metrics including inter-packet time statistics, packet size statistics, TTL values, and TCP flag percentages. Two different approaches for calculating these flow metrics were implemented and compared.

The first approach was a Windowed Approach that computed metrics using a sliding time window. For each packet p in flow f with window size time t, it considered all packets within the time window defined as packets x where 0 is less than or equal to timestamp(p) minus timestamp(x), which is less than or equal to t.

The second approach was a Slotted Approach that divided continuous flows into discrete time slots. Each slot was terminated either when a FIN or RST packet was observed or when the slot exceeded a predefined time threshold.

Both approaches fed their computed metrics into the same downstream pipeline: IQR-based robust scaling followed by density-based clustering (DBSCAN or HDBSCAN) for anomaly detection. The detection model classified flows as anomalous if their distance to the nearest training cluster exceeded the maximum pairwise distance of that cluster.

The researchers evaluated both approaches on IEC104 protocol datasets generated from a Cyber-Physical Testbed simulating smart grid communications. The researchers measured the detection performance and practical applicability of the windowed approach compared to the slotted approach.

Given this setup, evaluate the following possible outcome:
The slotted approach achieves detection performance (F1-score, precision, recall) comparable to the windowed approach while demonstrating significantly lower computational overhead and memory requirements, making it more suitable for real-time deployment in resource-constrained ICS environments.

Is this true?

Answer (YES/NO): NO